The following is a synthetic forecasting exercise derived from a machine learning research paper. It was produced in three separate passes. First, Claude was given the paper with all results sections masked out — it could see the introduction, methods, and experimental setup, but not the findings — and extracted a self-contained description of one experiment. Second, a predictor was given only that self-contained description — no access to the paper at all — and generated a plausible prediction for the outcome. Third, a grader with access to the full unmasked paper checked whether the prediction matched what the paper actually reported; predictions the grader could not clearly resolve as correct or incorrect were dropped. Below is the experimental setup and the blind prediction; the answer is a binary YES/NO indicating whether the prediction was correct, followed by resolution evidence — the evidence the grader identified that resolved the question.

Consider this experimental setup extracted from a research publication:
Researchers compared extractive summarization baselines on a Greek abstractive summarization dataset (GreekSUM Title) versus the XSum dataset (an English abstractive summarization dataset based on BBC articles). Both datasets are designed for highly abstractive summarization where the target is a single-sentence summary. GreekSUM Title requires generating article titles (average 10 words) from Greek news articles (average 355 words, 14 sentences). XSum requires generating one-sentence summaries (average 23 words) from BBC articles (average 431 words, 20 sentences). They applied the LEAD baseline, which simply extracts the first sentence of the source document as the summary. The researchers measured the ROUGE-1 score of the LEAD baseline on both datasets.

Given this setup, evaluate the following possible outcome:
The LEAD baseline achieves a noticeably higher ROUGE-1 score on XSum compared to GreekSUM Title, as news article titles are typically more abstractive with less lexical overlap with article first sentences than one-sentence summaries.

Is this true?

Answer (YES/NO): YES